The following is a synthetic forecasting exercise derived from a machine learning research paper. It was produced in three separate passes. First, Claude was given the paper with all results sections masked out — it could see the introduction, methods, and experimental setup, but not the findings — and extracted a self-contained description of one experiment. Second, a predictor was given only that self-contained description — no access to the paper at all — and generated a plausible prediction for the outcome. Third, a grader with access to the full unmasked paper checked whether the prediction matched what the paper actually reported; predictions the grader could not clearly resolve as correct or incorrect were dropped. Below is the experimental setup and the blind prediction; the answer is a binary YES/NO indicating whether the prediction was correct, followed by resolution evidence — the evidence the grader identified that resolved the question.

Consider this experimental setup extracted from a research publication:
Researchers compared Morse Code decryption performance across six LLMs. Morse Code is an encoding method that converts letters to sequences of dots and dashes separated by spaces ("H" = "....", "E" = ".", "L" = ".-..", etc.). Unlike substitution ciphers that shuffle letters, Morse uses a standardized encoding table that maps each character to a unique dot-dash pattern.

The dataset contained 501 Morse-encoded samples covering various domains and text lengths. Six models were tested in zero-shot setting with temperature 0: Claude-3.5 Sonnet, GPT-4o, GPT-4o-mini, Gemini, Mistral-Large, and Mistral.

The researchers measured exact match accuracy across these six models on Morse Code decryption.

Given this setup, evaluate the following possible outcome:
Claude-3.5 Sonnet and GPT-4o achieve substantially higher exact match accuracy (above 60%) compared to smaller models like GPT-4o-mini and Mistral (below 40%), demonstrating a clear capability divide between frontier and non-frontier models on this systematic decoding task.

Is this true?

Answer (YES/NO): NO